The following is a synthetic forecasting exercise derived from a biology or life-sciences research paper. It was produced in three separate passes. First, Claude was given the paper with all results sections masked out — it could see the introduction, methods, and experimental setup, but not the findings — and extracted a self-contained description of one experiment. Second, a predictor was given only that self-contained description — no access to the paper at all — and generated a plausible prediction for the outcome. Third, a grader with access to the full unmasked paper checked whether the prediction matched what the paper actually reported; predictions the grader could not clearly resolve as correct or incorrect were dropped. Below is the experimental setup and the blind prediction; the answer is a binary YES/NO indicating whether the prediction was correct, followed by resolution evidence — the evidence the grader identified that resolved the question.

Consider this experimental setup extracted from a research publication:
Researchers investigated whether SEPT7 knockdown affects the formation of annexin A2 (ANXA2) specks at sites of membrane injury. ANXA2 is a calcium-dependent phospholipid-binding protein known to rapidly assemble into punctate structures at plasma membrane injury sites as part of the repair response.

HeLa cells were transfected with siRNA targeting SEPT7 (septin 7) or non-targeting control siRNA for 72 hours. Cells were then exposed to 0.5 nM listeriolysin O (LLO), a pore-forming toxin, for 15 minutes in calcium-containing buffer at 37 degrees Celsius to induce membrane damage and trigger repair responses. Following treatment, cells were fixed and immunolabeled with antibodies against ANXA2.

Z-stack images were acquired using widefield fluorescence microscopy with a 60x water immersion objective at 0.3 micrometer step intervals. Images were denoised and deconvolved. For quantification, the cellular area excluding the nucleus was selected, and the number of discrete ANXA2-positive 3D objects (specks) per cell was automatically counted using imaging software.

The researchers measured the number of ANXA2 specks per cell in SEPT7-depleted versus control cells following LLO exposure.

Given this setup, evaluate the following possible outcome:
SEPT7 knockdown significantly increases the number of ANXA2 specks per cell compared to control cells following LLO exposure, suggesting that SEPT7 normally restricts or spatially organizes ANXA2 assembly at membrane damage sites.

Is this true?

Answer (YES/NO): NO